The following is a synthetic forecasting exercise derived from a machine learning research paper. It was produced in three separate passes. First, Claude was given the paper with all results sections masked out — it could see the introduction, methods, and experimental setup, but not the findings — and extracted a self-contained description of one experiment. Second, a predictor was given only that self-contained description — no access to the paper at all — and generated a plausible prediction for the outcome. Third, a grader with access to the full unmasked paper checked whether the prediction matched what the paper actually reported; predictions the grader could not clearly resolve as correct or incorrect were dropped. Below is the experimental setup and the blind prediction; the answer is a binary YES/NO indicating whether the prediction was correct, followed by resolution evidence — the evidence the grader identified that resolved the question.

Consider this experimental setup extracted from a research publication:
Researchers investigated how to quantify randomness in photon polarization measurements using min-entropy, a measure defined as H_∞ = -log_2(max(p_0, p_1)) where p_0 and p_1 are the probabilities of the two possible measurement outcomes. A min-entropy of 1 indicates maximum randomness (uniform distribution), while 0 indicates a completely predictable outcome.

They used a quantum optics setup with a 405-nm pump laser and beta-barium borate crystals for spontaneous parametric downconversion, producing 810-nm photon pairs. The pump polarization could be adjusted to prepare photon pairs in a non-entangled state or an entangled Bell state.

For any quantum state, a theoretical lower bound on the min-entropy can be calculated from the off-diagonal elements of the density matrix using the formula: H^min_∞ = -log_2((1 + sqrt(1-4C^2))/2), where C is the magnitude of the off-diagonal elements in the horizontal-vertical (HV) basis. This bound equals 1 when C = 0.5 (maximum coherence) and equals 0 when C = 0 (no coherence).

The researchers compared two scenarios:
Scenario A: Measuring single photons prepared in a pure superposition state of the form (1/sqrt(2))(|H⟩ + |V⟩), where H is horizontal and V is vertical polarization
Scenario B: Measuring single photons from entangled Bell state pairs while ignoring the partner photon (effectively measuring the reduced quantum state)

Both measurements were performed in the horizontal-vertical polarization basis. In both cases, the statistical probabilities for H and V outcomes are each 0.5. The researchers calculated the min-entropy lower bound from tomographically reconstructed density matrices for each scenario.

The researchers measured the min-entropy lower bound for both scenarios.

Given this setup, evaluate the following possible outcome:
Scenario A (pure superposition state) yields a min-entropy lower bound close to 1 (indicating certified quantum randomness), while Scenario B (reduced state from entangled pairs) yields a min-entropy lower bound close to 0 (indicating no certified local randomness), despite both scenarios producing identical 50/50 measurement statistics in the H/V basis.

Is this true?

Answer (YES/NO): NO